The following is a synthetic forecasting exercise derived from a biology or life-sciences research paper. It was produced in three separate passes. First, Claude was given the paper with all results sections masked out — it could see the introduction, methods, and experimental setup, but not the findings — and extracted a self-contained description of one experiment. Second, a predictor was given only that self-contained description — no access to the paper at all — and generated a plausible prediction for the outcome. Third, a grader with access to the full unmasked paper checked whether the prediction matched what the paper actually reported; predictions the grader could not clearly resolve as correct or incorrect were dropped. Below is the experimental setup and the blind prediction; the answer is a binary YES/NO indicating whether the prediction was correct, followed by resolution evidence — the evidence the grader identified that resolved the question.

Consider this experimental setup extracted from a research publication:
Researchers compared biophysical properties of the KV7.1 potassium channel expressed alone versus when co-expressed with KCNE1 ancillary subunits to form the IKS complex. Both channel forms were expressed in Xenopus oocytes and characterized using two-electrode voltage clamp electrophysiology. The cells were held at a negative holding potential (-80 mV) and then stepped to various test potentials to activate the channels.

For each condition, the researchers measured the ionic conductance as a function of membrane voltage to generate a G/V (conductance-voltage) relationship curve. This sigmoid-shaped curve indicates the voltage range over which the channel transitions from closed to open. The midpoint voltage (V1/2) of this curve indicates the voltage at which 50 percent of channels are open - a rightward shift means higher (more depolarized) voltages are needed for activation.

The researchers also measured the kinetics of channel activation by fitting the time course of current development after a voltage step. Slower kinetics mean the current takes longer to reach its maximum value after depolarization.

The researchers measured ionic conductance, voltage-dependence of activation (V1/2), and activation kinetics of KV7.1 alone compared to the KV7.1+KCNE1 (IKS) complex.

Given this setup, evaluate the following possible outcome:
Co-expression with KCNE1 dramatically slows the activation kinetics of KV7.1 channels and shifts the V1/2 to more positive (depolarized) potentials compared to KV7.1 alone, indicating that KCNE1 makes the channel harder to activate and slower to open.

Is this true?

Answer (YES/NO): YES